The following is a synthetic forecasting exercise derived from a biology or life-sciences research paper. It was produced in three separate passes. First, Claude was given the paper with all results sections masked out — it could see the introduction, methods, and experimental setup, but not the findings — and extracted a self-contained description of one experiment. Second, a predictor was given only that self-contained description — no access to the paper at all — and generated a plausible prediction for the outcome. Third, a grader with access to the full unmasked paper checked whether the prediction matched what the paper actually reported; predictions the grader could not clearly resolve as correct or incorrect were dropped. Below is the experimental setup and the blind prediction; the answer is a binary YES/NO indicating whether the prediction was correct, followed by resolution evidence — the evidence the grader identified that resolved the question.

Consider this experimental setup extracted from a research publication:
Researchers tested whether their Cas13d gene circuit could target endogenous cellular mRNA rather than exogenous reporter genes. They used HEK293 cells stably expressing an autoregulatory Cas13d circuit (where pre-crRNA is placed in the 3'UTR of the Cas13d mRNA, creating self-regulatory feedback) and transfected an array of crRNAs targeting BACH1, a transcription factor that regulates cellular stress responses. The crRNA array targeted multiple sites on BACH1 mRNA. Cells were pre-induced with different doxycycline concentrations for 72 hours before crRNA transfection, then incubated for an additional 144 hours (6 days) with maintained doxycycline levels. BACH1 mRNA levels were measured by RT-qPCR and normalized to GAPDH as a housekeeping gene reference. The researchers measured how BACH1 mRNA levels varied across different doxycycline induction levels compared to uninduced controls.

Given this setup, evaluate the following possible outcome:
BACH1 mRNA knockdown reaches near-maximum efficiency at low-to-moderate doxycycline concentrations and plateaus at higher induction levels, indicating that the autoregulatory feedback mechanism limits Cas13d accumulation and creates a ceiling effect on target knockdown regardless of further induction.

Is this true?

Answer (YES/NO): NO